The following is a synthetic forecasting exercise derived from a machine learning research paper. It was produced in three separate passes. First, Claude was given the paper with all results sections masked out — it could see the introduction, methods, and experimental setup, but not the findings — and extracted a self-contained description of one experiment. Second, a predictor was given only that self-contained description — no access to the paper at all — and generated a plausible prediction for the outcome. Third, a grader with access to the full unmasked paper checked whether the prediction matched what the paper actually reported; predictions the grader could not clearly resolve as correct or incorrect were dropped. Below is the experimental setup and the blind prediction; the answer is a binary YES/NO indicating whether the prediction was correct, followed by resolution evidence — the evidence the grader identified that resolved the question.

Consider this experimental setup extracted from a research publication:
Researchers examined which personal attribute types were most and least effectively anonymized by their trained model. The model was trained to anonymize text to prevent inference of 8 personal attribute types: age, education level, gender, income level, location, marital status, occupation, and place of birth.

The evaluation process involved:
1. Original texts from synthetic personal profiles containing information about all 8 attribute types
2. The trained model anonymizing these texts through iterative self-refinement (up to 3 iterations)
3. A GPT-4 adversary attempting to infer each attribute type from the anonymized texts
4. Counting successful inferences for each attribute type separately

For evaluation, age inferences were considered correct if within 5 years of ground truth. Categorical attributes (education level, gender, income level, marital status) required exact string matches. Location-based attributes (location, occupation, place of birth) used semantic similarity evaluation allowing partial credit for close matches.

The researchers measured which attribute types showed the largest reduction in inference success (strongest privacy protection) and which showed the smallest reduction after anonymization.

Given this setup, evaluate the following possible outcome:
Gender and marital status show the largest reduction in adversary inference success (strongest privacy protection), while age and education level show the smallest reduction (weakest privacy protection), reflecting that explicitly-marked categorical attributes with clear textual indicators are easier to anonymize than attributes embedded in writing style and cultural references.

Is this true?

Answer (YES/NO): NO